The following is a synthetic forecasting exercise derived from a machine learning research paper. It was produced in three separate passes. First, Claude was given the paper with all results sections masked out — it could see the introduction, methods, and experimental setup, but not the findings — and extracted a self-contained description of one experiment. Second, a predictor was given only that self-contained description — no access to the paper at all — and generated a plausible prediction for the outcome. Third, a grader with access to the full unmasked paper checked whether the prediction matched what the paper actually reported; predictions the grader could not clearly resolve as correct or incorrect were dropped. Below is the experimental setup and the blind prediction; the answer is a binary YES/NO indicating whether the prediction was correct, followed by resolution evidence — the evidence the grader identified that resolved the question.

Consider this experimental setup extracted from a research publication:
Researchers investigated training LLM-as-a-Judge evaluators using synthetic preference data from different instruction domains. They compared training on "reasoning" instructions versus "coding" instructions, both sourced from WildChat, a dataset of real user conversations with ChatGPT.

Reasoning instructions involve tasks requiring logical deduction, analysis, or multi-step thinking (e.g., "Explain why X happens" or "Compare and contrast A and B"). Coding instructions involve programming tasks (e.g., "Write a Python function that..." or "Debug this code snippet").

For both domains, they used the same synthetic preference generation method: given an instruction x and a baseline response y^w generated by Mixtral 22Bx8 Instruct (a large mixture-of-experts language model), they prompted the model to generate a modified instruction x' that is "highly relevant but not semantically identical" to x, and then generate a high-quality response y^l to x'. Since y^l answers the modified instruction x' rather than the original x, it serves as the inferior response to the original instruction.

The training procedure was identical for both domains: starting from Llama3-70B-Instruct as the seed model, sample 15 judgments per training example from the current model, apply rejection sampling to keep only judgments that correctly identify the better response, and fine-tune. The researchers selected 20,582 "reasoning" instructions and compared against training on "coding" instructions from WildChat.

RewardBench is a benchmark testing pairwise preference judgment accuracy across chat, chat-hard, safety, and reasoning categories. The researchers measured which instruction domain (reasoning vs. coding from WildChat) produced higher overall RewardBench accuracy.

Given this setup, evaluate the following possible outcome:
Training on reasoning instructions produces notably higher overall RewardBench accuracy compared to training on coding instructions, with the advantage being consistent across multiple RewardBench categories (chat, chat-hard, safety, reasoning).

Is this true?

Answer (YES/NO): YES